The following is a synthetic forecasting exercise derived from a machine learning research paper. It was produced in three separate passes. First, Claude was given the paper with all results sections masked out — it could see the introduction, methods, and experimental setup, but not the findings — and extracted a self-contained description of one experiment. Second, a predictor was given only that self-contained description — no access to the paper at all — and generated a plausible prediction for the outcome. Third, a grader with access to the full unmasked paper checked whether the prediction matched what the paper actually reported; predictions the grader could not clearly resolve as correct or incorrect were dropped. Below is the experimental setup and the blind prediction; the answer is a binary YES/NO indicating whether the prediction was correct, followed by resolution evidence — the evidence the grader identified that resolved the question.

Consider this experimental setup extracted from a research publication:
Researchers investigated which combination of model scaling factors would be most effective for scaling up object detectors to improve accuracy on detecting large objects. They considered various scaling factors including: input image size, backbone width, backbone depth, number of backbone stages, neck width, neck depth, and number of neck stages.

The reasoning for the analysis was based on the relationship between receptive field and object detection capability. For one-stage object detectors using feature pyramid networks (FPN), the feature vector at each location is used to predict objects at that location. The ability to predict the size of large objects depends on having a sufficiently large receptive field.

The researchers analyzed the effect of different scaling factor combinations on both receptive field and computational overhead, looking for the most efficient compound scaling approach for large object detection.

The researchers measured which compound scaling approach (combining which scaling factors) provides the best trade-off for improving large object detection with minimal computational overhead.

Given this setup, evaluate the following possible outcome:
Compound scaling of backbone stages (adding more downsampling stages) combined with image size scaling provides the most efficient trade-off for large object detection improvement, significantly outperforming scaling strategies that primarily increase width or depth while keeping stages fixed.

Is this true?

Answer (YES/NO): YES